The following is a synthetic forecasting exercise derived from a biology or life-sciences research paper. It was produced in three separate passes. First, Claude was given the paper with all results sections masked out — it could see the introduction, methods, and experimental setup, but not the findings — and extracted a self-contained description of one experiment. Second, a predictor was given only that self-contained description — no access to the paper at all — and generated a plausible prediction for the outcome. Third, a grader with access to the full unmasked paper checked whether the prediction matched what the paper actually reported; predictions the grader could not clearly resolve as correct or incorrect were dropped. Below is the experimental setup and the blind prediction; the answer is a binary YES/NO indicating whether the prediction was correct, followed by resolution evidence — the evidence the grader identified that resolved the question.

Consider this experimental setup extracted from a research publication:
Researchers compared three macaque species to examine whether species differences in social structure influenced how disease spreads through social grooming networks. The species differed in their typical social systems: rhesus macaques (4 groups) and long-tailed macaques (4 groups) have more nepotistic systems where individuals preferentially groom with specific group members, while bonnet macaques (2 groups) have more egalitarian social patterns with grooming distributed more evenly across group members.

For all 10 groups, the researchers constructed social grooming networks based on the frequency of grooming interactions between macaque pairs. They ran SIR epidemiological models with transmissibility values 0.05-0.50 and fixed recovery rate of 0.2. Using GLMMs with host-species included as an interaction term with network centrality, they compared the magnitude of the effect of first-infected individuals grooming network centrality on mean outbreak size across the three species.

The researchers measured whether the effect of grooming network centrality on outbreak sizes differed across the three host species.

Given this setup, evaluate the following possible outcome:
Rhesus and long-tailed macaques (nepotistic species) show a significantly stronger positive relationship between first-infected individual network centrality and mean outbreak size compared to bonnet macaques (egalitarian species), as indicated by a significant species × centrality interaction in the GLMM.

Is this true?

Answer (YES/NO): NO